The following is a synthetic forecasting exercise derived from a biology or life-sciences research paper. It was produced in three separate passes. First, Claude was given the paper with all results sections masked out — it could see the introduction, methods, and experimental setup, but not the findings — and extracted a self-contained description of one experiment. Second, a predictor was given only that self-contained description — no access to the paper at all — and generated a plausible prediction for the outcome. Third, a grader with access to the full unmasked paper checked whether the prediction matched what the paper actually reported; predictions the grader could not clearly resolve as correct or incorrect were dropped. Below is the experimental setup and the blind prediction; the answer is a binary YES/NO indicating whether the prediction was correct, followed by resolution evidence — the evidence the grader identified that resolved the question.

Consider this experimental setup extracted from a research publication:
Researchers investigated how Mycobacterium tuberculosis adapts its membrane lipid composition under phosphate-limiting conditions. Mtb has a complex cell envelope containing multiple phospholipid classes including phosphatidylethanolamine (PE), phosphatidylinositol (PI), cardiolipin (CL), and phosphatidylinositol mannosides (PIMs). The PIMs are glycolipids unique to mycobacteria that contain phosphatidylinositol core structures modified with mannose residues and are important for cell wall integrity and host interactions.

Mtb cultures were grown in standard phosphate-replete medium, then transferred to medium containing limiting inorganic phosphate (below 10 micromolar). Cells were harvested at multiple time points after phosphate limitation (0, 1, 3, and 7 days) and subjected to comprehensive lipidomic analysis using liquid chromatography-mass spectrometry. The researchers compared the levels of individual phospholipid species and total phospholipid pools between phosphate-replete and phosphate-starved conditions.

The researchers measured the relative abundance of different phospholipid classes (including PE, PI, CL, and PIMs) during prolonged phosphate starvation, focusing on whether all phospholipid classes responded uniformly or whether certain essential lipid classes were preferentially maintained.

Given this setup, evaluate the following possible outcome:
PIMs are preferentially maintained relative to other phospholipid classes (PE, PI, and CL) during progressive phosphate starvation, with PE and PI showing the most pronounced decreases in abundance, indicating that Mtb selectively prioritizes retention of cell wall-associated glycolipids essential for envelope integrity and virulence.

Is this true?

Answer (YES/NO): NO